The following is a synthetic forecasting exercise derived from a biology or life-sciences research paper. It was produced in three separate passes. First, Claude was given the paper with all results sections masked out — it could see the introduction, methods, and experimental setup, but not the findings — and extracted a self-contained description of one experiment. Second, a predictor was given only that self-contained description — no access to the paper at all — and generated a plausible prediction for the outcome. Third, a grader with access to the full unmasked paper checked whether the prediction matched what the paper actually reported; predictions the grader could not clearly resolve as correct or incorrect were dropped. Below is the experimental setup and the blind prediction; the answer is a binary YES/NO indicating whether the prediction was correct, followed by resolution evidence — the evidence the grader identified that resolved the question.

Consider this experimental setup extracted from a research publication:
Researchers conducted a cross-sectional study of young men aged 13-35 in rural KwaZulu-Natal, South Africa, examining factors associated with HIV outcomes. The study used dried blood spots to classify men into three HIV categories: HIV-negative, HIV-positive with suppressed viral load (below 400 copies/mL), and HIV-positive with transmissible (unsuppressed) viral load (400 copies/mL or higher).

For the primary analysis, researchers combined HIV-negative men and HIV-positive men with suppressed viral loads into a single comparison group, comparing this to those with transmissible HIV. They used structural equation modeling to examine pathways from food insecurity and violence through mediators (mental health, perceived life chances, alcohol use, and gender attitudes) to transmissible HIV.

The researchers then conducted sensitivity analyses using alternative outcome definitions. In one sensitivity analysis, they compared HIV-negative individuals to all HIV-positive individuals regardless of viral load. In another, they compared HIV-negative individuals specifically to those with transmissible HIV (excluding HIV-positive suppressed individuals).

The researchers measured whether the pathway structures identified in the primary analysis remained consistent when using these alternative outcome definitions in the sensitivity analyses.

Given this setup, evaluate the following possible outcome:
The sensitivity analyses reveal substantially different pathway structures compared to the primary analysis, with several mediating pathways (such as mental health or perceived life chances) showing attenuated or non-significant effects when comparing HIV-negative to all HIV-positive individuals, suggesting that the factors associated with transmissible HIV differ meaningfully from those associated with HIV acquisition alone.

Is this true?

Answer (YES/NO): NO